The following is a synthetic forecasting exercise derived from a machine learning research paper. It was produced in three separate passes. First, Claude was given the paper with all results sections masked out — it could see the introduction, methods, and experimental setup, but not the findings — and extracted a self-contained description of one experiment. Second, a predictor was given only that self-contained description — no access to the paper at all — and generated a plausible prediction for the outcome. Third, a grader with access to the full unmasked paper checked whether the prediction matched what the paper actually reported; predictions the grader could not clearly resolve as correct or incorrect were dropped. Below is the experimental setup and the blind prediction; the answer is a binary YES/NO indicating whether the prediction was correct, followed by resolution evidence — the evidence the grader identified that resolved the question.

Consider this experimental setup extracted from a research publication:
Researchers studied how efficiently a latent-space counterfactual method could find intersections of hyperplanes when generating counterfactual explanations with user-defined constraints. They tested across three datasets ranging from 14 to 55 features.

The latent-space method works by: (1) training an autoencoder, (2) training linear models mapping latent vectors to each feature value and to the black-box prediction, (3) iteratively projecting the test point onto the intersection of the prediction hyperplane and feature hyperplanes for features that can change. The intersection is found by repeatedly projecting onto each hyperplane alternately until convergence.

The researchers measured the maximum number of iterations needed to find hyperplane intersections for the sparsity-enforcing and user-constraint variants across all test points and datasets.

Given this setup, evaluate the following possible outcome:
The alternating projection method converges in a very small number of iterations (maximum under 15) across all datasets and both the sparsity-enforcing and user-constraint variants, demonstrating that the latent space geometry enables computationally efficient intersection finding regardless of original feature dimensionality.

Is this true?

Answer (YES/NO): NO